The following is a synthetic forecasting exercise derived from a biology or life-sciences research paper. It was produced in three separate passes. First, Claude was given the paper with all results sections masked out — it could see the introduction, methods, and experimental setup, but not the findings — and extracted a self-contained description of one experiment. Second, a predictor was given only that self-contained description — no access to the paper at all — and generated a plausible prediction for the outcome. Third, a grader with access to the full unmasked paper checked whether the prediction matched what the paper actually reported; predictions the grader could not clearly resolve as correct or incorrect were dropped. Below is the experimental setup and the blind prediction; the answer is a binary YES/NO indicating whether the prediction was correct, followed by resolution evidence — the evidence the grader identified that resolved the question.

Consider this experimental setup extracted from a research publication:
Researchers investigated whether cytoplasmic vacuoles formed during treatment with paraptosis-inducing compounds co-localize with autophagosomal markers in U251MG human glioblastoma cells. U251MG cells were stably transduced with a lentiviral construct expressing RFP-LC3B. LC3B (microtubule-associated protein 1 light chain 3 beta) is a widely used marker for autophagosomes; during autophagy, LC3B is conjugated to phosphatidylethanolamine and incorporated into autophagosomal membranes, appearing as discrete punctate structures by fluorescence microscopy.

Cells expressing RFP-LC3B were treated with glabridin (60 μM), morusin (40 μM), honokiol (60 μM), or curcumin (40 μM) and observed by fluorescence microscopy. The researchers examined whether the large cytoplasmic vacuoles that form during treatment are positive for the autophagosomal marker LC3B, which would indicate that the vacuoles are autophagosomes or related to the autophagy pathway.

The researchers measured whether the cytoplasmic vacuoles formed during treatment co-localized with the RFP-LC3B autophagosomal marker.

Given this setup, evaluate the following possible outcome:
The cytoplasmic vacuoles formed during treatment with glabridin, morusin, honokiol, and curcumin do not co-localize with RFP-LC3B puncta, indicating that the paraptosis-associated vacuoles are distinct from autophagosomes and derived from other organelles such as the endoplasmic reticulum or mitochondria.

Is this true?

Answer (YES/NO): NO